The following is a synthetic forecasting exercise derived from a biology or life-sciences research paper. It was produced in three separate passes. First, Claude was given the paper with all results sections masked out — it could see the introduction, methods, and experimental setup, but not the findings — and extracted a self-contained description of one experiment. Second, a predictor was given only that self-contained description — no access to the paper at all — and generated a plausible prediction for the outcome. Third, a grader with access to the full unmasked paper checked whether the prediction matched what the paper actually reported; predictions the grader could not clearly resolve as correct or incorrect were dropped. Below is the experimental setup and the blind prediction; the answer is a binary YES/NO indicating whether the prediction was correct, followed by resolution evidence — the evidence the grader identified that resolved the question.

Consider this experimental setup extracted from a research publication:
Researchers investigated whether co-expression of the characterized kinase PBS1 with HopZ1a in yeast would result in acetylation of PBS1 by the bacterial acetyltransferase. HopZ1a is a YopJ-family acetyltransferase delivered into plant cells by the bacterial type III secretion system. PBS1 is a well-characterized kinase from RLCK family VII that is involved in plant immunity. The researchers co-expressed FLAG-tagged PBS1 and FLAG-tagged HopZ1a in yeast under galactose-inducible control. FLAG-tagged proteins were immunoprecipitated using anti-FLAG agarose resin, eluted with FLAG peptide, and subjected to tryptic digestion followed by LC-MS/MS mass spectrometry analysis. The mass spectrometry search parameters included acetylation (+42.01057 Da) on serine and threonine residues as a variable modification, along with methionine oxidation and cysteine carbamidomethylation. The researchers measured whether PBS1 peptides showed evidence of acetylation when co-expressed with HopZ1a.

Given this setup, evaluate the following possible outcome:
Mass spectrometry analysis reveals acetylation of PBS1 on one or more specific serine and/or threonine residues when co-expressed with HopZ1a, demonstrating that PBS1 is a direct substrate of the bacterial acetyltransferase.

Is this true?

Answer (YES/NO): YES